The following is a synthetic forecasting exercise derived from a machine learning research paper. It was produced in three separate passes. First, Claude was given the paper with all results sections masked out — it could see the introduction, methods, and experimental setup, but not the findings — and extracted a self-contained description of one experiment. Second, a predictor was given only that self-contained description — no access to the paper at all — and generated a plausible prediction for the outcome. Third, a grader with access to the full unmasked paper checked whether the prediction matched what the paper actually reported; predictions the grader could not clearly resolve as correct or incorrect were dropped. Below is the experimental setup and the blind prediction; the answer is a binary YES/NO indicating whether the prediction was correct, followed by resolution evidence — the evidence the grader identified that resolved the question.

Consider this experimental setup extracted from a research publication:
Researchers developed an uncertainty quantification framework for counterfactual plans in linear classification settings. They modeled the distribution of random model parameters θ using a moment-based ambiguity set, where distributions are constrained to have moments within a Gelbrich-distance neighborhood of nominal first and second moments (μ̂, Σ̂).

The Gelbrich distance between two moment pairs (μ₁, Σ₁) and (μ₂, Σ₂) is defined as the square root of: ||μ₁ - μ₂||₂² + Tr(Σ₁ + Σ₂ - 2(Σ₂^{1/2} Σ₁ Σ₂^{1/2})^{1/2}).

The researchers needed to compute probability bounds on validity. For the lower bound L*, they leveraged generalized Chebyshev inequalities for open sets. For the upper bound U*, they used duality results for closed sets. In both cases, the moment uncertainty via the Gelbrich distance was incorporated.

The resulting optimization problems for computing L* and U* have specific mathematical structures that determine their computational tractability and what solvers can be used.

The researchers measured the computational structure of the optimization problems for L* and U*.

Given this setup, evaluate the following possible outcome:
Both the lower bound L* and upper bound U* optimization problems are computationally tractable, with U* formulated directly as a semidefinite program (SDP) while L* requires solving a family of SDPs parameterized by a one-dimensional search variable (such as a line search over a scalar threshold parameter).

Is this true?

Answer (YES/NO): NO